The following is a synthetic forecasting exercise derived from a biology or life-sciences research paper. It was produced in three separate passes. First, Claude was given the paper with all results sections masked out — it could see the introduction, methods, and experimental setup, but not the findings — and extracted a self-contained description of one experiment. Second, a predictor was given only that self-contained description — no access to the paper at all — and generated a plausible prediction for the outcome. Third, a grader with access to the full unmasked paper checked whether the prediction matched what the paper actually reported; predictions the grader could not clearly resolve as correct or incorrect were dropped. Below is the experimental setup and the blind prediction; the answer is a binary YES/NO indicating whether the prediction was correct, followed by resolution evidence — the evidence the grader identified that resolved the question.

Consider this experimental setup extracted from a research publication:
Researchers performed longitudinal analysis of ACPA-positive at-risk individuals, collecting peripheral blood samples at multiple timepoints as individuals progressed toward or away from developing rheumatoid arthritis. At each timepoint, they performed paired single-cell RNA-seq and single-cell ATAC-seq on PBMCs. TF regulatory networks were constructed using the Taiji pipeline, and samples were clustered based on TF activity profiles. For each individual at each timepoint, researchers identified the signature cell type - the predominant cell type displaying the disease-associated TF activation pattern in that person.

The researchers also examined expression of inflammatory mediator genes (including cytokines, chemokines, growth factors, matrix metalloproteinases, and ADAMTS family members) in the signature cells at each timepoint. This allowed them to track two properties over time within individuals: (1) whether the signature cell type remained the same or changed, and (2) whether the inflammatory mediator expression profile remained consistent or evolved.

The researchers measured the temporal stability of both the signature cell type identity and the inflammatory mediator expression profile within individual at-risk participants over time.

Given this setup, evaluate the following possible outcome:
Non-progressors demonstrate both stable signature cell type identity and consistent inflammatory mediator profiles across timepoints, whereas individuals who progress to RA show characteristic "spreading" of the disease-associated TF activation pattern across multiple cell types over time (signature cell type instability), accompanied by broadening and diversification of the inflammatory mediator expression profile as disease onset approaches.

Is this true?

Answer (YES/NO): NO